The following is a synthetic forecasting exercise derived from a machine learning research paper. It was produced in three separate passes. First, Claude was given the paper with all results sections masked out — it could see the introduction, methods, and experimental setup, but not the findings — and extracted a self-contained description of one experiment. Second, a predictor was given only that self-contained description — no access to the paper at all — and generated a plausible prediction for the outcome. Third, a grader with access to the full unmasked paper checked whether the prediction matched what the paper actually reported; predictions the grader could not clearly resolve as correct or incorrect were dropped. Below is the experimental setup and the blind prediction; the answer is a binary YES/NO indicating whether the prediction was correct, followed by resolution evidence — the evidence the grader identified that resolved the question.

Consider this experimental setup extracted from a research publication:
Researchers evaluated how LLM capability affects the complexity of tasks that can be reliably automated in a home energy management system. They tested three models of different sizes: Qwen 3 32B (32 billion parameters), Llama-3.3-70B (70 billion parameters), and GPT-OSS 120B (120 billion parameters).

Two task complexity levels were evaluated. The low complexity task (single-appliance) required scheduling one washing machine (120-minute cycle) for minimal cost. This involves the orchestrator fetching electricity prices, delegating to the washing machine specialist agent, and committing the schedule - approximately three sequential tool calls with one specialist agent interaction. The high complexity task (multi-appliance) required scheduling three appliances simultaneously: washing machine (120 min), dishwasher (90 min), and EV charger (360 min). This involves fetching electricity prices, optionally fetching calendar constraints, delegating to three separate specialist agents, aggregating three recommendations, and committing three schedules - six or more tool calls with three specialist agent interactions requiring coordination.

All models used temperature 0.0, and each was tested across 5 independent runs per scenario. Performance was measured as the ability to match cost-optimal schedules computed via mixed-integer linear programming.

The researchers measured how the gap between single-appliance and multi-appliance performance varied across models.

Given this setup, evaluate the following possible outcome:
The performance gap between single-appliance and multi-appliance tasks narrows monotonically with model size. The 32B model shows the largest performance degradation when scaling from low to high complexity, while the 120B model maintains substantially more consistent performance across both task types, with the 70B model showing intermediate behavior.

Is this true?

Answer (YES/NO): NO